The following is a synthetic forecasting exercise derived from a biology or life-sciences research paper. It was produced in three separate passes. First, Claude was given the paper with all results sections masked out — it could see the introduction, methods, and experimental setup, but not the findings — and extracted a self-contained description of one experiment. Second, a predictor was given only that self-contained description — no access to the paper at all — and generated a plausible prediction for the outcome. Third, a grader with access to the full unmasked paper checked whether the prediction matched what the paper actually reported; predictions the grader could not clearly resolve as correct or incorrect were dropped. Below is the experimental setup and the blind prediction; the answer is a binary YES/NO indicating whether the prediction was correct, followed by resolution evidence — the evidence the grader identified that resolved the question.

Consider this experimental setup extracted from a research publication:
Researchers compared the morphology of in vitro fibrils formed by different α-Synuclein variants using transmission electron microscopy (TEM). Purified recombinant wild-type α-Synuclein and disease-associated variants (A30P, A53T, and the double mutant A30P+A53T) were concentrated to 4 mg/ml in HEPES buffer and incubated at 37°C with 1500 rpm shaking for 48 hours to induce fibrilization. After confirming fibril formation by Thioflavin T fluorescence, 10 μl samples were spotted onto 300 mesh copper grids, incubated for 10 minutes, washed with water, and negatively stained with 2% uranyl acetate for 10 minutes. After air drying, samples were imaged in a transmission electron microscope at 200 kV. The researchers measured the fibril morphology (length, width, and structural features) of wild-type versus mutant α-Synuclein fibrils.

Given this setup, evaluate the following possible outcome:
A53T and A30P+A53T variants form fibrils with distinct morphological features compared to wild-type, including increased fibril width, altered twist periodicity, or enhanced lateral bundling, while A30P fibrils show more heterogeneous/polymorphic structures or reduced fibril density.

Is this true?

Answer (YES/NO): NO